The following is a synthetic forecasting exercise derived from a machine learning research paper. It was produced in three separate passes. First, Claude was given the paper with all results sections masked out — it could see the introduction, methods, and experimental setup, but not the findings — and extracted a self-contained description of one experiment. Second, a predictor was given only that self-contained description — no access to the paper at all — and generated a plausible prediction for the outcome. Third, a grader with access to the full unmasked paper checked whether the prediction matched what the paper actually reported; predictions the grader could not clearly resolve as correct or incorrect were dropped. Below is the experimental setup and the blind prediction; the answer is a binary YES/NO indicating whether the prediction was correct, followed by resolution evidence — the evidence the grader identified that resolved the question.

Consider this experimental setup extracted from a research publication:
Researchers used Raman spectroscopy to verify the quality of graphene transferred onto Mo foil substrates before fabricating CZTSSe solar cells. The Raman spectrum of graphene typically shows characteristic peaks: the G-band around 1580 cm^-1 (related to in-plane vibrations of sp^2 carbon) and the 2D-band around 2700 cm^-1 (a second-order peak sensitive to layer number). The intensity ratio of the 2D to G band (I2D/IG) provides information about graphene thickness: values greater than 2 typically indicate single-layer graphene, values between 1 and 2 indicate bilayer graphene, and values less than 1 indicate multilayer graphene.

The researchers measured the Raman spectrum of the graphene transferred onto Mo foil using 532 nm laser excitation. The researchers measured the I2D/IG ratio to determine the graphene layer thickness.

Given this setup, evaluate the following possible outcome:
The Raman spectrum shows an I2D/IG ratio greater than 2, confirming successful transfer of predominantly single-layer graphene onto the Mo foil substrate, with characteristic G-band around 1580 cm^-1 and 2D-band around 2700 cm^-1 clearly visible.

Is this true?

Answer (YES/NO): NO